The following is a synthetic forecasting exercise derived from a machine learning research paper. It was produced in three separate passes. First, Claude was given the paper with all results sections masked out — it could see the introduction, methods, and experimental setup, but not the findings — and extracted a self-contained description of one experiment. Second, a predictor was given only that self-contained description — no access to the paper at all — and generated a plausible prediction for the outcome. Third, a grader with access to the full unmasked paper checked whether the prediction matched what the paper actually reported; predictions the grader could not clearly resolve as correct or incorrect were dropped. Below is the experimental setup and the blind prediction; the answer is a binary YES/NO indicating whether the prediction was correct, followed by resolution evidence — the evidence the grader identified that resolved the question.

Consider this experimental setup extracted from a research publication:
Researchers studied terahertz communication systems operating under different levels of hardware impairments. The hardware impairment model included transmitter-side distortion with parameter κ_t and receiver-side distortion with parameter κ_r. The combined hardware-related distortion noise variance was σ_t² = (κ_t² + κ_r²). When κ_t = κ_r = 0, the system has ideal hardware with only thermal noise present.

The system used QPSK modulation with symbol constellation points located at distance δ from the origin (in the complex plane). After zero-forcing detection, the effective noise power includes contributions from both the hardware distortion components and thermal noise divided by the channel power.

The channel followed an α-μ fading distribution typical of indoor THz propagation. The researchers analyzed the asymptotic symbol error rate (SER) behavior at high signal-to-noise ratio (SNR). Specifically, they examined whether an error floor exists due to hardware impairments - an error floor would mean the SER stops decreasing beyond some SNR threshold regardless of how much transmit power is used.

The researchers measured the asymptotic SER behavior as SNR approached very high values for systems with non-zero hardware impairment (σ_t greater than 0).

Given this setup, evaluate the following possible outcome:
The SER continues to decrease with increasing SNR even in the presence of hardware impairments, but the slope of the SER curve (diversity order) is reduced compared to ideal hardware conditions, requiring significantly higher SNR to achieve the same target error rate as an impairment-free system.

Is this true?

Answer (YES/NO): NO